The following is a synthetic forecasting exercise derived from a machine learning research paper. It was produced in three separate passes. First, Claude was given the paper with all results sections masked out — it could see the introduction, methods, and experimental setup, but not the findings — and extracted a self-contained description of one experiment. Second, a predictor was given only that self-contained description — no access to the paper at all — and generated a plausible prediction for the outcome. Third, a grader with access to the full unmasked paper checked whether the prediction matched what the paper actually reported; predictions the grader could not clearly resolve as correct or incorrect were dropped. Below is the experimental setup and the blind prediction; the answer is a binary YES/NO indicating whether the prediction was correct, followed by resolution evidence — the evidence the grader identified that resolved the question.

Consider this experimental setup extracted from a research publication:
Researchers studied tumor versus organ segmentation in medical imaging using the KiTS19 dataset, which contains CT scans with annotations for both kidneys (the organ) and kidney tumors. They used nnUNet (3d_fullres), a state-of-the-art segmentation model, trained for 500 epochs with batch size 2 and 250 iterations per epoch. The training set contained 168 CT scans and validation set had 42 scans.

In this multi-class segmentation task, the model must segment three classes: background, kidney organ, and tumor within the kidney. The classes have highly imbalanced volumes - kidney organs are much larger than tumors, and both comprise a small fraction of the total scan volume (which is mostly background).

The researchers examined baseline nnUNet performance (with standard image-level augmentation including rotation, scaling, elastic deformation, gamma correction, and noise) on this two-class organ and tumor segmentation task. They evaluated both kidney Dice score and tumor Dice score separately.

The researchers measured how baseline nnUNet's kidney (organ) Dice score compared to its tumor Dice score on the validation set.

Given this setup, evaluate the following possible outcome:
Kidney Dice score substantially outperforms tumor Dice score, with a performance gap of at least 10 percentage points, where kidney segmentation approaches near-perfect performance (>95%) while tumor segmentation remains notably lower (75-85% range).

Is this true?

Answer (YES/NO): YES